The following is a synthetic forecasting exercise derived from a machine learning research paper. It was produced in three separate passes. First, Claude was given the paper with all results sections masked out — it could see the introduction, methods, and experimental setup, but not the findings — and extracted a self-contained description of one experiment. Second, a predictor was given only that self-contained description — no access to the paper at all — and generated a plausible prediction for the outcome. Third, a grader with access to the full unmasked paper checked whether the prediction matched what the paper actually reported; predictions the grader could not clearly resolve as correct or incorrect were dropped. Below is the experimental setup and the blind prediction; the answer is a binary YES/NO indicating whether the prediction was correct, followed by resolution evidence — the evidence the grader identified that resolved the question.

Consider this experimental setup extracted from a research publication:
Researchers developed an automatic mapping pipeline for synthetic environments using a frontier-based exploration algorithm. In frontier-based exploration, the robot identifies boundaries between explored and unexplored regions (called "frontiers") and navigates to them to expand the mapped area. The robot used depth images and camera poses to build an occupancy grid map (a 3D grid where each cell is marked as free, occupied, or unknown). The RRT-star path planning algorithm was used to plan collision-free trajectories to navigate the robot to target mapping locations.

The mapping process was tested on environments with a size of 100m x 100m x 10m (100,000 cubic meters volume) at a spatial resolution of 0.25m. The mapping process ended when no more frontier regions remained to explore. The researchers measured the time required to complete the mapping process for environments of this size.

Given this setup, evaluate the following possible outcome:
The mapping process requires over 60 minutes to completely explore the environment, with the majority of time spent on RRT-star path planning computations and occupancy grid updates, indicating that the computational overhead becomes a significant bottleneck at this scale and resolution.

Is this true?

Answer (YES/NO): NO